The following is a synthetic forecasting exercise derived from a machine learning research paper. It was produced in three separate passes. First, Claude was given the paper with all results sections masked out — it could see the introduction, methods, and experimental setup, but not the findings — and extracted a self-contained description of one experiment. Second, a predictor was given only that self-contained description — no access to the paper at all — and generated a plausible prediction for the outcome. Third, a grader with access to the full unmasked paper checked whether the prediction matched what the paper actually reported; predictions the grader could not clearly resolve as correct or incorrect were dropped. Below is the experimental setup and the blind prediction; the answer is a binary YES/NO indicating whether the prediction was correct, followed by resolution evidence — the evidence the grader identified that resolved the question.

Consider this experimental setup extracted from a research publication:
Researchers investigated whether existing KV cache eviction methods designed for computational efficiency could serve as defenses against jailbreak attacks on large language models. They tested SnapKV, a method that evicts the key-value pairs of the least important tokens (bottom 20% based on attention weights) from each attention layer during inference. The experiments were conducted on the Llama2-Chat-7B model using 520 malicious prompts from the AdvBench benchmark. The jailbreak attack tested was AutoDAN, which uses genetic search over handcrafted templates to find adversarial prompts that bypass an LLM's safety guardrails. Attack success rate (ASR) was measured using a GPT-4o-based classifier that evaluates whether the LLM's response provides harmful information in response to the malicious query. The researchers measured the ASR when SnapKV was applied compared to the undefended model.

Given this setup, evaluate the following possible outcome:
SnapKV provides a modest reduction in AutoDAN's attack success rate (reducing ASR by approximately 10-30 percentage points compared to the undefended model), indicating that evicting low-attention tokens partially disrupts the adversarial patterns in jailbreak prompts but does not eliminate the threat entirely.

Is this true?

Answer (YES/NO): NO